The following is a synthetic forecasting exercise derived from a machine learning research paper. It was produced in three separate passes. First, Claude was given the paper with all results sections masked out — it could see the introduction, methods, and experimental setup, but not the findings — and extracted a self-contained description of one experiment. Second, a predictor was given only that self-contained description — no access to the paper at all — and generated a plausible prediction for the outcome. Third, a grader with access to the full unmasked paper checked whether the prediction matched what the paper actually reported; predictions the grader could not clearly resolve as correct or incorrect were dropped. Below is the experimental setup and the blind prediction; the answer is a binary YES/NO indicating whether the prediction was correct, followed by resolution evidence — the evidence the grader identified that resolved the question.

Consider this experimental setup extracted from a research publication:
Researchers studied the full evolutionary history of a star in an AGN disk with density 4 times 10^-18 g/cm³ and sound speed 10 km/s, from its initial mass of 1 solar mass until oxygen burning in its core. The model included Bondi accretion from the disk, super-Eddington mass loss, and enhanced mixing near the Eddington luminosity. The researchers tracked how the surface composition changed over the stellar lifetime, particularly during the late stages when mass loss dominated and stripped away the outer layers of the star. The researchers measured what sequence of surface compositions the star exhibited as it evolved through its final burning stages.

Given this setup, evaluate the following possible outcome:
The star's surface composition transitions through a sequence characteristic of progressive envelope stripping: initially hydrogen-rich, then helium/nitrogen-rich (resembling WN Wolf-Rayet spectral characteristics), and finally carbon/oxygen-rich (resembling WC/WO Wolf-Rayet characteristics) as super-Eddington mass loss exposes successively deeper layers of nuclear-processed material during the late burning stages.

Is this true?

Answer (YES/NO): NO